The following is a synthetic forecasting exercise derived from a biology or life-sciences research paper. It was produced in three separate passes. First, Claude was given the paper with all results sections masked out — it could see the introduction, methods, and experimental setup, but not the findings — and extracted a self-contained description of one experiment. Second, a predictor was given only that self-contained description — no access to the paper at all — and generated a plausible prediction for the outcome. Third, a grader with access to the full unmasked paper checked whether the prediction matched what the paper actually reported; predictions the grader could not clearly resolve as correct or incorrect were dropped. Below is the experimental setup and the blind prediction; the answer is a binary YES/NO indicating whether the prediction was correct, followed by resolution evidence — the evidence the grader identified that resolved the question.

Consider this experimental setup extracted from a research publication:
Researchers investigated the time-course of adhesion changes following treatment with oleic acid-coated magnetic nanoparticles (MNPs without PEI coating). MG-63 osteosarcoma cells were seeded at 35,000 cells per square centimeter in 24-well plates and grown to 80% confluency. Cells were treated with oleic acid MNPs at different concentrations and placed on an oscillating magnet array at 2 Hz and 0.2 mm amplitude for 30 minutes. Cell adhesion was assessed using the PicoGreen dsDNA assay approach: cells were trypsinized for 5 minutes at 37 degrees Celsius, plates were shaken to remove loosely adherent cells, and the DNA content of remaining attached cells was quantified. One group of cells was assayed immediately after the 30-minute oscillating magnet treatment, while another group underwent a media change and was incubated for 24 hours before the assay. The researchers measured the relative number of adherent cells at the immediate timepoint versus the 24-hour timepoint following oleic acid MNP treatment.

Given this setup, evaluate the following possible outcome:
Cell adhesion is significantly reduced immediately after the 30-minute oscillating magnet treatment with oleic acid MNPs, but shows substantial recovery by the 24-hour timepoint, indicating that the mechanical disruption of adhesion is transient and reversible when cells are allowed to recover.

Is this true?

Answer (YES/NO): NO